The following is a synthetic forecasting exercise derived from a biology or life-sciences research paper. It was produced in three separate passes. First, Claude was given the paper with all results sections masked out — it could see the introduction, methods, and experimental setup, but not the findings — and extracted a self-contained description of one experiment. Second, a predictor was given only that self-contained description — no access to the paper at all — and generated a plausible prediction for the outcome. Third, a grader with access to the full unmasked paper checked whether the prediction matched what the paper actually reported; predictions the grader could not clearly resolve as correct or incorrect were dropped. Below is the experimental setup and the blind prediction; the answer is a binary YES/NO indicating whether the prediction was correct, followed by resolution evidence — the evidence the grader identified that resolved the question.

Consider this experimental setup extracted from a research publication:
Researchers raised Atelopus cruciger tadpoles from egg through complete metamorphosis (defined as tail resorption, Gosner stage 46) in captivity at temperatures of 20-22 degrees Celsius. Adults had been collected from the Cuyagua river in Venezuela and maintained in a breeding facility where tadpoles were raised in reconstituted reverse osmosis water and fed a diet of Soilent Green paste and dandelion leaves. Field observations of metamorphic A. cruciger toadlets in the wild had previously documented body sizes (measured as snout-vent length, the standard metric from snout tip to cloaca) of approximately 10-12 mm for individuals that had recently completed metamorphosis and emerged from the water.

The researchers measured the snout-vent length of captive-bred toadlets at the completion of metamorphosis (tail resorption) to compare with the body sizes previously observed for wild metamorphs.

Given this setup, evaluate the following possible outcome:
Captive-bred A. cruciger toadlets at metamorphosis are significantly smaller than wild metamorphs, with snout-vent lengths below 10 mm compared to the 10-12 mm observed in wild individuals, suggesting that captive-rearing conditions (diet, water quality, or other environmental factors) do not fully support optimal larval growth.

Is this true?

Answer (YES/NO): NO